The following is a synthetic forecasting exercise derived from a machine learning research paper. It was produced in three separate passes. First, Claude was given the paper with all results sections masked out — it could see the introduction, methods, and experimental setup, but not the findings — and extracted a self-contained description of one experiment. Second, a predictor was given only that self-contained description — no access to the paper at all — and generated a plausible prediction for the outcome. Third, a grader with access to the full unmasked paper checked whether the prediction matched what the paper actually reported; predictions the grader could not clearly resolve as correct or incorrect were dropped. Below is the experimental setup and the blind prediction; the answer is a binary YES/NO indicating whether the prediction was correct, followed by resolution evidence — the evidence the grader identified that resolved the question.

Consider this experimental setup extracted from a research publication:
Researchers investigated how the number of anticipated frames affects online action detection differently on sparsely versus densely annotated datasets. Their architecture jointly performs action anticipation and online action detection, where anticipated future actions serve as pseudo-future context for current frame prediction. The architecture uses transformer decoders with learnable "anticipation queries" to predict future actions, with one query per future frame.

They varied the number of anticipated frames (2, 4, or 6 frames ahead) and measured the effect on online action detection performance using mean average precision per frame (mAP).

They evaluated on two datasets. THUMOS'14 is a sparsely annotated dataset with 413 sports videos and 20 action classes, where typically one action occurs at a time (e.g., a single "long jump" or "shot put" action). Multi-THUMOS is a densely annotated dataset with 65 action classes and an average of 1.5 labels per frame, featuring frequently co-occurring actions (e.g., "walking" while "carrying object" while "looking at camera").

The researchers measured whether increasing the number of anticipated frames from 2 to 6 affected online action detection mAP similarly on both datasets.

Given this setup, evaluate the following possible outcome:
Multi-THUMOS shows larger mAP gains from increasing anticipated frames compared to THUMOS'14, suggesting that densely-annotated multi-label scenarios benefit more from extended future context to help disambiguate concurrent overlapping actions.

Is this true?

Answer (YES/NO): NO